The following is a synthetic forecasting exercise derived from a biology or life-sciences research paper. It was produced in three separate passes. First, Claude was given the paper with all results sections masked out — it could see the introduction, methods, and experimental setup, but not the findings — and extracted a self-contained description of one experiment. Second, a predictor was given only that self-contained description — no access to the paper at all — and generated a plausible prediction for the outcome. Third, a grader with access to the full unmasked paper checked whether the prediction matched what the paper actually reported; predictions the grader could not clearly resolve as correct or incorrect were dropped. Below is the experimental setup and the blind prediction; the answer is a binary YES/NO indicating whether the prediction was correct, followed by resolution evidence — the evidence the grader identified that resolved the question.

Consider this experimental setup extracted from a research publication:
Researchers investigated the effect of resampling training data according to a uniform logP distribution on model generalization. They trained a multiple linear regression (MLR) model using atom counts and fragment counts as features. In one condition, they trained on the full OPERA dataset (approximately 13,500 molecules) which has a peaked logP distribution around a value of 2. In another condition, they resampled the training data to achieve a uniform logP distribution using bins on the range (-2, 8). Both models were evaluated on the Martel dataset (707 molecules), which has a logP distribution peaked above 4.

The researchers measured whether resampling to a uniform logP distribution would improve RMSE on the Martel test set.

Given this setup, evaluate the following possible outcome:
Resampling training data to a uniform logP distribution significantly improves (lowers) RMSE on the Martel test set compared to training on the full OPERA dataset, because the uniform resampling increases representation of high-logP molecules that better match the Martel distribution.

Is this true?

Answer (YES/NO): NO